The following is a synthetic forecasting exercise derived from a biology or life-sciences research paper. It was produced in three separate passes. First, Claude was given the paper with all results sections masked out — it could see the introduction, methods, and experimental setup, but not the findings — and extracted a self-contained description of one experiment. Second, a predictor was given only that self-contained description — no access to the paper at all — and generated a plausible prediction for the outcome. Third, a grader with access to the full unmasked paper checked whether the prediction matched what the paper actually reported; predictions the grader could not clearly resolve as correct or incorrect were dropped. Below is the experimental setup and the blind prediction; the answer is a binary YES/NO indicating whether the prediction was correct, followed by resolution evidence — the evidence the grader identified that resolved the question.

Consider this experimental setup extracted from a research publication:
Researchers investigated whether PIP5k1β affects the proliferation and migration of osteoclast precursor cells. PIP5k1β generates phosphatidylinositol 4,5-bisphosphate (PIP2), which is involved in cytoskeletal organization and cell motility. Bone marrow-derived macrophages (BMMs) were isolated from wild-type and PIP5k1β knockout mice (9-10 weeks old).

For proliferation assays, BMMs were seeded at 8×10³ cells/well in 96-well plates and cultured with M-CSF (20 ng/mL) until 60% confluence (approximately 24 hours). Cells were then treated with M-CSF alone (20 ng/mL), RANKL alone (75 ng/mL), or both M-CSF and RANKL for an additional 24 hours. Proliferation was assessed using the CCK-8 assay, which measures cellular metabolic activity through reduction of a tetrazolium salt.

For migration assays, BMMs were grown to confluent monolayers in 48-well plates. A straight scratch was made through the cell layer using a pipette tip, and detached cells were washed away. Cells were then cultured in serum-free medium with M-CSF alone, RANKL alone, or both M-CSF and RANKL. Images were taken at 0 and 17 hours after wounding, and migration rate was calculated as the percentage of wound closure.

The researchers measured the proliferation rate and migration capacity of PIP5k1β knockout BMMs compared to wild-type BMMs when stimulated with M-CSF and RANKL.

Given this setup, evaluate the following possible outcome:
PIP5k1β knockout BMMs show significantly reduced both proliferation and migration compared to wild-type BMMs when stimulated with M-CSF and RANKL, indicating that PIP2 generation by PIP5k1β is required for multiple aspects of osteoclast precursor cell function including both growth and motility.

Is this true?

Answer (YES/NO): NO